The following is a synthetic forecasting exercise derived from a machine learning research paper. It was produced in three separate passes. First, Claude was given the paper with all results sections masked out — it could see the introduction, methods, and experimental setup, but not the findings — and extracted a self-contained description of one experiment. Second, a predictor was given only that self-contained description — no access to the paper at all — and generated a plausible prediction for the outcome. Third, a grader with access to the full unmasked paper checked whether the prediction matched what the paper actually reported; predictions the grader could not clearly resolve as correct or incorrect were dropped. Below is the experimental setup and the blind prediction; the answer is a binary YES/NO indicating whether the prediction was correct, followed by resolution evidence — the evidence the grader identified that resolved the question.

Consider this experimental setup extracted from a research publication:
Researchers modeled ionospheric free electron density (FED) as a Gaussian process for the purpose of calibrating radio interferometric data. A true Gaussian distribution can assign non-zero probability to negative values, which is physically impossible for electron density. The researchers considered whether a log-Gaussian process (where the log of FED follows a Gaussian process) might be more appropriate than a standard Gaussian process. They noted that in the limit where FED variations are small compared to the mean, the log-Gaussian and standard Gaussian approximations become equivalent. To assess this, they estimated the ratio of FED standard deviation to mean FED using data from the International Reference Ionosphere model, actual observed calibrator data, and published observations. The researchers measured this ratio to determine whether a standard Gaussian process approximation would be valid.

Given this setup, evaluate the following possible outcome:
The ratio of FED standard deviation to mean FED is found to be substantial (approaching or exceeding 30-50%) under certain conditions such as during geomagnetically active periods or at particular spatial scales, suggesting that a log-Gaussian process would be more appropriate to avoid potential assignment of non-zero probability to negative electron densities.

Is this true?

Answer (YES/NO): NO